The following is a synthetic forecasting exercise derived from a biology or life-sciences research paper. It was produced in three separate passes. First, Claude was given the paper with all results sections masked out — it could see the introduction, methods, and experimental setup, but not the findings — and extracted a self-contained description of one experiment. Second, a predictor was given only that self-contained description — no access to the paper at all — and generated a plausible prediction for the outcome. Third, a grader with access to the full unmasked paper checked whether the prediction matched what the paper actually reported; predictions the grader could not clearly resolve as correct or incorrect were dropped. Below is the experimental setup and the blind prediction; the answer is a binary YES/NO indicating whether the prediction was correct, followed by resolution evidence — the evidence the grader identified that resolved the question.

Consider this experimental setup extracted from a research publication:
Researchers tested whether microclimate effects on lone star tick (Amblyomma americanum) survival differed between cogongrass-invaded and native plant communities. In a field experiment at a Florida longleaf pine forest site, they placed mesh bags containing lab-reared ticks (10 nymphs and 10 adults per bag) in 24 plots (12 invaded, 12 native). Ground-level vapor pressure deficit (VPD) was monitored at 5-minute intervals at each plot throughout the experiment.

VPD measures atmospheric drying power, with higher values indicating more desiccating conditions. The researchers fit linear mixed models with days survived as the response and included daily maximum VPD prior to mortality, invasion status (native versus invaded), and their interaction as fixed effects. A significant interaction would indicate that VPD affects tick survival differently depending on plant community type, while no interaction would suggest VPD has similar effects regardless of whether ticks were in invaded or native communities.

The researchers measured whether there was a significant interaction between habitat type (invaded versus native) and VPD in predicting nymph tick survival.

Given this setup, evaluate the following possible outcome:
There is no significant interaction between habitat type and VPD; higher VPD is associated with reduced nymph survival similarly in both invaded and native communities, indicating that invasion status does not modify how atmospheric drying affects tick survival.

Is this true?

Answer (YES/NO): YES